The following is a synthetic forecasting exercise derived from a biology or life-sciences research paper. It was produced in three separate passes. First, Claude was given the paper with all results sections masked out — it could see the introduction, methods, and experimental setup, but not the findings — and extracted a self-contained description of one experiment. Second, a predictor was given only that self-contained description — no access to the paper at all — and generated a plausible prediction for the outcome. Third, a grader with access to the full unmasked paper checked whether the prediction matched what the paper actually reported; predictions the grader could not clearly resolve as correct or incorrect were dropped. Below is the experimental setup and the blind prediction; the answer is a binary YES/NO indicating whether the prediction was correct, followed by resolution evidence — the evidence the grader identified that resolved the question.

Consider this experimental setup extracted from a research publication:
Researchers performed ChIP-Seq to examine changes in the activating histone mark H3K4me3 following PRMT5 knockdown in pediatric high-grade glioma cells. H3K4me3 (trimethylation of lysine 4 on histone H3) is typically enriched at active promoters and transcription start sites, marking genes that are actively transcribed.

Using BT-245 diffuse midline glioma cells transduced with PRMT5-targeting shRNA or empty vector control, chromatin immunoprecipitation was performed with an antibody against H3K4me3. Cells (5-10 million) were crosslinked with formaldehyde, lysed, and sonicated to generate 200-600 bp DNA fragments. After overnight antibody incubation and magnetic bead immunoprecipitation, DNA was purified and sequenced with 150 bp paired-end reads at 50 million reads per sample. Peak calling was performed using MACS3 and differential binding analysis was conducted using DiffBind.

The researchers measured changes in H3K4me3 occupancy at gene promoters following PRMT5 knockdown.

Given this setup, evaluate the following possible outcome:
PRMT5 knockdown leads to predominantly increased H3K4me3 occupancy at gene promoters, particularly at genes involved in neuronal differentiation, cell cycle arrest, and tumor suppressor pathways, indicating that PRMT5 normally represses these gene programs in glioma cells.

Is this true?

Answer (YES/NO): NO